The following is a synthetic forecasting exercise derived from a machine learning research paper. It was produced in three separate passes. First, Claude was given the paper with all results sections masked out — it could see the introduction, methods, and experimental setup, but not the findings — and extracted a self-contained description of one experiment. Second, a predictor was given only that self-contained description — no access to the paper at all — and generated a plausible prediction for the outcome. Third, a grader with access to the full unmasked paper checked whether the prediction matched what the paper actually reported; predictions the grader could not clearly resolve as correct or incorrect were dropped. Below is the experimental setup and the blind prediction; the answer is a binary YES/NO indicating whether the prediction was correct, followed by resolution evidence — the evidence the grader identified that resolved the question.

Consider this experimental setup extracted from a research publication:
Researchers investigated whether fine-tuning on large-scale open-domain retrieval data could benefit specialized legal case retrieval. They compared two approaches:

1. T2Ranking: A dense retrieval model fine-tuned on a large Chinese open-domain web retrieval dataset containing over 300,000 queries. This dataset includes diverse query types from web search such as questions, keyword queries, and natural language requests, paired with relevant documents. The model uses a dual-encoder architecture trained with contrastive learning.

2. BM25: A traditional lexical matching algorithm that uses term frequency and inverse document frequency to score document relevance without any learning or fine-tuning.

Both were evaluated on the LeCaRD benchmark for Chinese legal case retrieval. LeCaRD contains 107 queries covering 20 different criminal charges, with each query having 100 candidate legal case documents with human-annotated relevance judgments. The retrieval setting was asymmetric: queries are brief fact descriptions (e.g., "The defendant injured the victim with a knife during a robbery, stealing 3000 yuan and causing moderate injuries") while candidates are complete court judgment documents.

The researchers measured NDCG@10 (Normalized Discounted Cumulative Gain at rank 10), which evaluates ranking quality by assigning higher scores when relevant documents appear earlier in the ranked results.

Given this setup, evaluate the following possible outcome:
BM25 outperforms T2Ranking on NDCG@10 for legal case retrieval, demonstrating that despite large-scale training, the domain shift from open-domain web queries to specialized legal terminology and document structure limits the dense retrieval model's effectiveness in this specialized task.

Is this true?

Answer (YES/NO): YES